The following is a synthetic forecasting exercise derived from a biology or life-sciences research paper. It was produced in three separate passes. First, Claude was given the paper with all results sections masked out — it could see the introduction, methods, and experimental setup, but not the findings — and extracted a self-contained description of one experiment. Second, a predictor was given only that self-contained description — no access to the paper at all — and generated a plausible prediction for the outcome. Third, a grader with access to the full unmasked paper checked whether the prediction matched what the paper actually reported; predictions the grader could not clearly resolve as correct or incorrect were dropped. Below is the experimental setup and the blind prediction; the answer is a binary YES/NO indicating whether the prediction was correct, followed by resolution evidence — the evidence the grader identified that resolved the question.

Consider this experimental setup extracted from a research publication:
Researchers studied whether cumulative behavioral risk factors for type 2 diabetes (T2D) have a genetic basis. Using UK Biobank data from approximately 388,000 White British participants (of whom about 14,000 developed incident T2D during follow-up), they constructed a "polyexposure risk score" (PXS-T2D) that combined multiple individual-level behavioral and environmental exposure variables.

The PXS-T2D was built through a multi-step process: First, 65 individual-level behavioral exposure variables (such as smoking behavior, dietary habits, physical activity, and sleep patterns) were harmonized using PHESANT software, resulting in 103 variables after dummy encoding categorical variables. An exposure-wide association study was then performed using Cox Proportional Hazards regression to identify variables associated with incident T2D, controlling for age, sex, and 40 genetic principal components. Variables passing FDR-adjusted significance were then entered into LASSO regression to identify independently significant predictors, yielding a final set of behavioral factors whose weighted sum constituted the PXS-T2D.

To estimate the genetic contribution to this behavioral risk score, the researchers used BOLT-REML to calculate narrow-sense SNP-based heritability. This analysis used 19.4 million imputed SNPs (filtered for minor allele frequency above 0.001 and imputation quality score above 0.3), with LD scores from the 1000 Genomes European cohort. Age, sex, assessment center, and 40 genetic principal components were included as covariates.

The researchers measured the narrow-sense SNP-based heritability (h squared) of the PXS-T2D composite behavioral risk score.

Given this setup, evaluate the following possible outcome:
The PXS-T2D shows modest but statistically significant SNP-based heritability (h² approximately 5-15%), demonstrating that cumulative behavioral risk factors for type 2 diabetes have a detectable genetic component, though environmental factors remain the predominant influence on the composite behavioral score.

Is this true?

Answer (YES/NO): NO